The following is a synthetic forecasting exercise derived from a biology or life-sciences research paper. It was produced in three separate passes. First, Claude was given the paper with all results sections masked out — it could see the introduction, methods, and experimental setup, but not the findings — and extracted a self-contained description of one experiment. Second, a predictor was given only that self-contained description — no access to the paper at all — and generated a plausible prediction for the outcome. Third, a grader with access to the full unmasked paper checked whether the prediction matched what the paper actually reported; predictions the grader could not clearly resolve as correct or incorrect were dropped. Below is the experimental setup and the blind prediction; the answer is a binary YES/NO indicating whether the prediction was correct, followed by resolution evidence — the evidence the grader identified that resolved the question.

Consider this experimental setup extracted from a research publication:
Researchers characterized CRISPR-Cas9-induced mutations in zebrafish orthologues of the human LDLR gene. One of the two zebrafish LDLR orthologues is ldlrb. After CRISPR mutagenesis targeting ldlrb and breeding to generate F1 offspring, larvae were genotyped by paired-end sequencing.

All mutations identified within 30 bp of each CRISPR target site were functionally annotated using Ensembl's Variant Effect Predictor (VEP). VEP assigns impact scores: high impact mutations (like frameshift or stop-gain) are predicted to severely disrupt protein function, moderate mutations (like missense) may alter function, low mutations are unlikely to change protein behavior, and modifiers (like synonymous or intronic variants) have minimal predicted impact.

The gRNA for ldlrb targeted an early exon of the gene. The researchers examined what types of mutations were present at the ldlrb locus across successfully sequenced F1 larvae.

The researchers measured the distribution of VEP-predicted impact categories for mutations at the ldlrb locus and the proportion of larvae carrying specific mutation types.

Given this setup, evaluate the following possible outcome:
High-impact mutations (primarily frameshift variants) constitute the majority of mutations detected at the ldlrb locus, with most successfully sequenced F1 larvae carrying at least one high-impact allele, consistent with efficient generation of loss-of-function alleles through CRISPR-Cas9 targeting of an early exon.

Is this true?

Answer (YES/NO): NO